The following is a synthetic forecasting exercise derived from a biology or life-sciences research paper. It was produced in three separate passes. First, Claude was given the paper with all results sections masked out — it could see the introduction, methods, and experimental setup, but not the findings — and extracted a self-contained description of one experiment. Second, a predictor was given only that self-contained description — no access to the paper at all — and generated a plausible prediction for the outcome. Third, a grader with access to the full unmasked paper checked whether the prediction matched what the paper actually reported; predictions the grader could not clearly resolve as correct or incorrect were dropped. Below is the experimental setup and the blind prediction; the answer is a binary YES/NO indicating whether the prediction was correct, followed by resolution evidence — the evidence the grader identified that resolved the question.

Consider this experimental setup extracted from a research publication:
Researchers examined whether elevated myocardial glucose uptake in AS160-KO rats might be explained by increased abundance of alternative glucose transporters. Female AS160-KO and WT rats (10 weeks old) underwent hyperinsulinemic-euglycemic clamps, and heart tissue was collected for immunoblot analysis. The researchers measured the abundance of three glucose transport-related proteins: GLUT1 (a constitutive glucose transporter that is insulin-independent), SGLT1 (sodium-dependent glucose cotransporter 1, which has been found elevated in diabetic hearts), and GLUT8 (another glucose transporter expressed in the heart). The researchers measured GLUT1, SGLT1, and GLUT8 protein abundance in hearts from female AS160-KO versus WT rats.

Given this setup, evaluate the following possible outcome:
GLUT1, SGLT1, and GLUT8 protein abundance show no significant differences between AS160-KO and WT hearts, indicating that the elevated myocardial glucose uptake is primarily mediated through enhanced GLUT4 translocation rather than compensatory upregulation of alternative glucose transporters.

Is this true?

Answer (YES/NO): YES